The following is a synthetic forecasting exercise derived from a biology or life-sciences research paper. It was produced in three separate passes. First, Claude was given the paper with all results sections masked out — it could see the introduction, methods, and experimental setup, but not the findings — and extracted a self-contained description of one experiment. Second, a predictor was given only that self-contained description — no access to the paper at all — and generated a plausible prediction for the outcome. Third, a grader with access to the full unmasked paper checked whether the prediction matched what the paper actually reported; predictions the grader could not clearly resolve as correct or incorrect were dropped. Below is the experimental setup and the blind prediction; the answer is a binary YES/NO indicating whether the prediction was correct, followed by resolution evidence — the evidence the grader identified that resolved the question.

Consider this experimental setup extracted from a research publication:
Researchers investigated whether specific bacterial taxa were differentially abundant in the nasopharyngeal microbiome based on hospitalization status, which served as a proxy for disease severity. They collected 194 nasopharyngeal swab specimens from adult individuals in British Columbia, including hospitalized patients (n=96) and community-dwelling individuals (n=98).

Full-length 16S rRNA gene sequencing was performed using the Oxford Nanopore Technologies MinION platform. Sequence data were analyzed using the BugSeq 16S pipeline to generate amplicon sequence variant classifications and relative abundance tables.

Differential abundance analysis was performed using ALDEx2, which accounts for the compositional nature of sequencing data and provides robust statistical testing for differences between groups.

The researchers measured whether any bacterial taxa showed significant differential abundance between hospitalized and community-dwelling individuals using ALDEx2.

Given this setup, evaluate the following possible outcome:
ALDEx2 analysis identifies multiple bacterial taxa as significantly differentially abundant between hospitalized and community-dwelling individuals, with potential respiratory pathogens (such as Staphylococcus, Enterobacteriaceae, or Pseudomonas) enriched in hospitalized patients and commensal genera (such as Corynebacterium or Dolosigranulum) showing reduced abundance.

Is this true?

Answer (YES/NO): NO